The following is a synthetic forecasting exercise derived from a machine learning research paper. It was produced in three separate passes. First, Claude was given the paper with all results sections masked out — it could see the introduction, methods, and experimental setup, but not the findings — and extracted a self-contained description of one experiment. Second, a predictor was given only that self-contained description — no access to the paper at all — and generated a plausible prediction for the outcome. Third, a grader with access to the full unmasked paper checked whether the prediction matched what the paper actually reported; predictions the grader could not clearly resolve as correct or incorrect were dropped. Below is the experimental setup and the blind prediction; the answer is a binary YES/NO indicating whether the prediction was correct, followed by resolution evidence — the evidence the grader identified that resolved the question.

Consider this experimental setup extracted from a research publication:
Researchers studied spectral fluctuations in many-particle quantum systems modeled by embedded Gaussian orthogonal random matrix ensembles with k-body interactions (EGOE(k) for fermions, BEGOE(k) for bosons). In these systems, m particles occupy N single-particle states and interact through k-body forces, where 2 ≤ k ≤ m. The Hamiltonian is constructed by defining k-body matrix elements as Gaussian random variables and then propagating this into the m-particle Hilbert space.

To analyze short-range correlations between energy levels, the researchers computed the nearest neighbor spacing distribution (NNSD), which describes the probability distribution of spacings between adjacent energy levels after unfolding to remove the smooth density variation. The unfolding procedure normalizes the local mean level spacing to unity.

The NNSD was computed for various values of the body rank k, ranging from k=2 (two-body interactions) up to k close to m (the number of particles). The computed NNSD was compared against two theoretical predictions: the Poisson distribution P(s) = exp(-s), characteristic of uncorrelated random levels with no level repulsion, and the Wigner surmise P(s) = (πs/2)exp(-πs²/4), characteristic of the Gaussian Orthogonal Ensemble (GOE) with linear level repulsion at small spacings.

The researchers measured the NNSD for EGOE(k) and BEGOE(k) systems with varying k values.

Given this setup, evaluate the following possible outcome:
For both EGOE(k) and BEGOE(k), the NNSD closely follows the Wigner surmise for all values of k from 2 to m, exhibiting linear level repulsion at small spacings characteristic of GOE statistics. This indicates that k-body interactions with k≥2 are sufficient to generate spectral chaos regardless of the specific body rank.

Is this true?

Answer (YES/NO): YES